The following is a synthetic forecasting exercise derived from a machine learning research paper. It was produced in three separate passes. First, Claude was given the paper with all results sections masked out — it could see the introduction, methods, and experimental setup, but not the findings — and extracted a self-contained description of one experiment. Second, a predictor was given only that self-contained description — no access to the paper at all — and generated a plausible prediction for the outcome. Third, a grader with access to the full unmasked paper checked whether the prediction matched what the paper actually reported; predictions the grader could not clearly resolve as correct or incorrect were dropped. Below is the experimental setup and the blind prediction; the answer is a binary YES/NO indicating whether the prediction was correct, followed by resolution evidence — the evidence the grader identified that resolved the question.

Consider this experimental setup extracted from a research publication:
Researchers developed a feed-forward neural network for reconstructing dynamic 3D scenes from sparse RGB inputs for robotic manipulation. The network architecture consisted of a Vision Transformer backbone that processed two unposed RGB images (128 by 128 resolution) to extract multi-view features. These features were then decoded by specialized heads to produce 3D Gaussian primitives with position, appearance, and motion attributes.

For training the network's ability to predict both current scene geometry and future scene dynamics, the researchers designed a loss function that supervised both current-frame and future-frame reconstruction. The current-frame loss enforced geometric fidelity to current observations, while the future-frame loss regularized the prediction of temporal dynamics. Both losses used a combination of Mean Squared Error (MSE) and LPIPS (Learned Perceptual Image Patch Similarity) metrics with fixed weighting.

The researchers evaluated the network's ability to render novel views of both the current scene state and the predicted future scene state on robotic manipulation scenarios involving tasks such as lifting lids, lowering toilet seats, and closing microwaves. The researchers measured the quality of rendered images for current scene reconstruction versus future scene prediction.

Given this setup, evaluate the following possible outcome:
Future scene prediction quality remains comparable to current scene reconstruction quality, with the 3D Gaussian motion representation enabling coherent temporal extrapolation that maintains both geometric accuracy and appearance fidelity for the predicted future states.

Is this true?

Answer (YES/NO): NO